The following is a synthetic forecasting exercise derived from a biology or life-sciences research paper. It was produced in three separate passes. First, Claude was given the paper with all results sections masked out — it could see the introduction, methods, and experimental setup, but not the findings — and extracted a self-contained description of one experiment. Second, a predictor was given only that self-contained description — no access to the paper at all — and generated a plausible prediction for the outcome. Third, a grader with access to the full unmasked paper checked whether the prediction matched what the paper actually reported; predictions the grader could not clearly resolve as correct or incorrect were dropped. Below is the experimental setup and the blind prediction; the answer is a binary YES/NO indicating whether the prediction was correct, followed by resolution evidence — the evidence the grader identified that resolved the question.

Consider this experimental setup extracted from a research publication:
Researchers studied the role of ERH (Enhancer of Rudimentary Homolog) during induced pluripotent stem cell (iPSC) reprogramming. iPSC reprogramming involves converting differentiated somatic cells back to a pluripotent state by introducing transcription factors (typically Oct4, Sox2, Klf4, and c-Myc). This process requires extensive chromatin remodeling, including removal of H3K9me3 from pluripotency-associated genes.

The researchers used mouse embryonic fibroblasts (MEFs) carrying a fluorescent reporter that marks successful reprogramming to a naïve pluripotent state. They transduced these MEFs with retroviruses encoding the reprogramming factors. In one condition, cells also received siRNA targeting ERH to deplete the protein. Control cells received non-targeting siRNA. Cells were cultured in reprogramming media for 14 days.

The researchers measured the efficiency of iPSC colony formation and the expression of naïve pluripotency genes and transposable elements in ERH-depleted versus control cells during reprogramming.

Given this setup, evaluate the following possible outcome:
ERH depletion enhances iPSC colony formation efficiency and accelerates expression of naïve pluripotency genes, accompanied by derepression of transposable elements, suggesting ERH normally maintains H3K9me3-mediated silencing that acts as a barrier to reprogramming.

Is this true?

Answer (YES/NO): NO